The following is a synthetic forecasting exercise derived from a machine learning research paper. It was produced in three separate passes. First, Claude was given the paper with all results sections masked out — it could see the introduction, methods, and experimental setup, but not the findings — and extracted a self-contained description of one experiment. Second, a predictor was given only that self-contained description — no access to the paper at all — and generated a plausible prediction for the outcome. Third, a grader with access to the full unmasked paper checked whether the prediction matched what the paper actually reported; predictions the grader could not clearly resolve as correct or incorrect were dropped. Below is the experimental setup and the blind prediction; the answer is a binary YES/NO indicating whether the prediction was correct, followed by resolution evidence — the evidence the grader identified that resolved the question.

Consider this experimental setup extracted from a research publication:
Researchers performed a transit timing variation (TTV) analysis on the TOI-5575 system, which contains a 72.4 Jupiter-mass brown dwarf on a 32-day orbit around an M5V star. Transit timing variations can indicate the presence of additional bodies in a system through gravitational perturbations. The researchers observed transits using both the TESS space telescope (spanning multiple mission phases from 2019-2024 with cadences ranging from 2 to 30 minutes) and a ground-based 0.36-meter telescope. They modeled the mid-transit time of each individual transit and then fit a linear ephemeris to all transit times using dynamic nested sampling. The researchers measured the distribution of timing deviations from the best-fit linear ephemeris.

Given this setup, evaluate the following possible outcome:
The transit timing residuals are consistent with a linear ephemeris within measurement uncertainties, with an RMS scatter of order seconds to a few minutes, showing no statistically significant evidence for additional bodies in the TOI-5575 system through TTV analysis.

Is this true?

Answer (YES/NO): YES